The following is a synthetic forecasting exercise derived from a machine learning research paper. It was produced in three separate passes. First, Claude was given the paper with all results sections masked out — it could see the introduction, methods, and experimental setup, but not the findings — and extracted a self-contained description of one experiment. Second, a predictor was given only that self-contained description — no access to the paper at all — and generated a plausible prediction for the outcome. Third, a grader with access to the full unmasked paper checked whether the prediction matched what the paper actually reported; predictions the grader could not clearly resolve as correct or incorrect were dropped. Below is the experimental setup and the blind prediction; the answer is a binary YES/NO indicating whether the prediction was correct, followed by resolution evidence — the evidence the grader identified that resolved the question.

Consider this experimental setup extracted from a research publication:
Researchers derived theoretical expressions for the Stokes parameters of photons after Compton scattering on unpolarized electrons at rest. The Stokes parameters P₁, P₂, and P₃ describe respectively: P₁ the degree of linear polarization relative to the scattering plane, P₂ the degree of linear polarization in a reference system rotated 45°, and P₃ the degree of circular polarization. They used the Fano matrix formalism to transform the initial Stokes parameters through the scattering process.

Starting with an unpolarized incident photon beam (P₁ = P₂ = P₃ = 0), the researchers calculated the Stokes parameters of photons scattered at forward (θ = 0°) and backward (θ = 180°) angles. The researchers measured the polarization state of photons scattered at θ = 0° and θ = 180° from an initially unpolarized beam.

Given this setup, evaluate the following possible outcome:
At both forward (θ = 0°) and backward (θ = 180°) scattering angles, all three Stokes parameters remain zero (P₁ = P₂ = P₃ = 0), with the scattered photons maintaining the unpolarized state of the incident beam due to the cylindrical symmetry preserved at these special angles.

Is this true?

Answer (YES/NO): YES